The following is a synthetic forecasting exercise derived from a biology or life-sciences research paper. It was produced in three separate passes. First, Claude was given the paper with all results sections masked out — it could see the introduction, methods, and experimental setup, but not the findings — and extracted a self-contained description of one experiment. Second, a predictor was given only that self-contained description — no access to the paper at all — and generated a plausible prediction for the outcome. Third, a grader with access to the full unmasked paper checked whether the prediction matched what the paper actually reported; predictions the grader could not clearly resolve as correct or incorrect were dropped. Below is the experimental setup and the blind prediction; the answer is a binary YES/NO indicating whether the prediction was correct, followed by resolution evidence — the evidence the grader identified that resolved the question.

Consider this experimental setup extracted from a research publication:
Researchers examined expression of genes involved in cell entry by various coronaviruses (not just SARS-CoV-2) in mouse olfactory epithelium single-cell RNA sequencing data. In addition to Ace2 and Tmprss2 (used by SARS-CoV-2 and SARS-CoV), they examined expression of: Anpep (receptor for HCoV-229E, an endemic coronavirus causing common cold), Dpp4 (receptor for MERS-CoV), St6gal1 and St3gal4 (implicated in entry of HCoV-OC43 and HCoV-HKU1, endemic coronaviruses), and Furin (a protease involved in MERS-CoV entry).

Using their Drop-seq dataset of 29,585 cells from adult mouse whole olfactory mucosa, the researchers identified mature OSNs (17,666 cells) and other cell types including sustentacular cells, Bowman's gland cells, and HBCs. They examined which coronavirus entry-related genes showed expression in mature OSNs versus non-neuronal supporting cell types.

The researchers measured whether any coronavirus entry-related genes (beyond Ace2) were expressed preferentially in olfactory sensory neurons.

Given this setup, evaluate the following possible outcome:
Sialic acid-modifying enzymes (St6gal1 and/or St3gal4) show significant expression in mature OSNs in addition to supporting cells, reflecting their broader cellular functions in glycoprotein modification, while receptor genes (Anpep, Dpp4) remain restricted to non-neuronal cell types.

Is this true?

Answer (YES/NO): YES